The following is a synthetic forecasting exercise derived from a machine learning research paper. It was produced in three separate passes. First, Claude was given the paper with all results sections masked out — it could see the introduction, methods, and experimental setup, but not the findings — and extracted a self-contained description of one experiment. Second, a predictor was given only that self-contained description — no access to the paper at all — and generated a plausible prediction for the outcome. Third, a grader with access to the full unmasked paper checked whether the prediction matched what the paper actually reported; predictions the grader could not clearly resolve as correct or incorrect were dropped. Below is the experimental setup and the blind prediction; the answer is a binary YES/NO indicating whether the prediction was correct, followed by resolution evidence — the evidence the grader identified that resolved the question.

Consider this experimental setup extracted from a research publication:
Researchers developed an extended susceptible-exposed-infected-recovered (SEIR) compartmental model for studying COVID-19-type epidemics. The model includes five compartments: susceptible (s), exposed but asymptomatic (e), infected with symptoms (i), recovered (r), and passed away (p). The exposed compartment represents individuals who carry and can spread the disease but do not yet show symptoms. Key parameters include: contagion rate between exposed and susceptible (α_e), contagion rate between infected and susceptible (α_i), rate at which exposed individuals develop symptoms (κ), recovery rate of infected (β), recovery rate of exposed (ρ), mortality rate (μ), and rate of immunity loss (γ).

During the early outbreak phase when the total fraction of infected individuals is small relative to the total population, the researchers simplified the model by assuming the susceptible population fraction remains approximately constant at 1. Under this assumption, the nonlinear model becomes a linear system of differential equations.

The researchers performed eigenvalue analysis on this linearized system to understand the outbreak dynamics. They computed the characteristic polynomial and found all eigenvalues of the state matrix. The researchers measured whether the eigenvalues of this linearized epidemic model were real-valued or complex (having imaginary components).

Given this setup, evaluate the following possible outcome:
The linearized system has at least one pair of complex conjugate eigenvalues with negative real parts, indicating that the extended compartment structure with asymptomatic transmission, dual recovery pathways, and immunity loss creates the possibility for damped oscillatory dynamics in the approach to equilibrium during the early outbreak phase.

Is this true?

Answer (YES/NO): NO